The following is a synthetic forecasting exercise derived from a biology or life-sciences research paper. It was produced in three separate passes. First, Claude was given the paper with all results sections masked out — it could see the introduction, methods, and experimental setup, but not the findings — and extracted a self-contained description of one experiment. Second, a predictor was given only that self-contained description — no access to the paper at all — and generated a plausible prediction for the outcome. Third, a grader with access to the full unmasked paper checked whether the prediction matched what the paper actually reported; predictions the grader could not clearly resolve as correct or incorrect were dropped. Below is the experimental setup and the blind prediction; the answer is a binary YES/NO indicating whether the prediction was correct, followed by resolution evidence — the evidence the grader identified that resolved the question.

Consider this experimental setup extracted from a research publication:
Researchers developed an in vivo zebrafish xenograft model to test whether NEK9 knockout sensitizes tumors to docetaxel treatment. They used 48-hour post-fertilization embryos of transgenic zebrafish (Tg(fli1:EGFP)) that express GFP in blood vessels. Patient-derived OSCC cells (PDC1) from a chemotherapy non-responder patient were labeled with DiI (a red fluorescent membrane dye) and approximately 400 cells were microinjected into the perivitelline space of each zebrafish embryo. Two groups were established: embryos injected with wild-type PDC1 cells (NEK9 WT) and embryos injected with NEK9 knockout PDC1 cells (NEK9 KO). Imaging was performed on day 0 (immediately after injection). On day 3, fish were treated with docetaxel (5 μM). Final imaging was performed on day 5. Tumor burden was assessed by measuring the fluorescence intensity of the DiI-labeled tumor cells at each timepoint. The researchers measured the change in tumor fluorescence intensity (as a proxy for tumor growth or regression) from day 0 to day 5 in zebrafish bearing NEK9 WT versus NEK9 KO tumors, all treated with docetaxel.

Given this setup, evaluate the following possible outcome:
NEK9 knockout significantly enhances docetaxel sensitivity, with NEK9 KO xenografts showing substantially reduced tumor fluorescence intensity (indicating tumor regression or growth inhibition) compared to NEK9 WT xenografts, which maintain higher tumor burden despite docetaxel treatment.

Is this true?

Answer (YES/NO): YES